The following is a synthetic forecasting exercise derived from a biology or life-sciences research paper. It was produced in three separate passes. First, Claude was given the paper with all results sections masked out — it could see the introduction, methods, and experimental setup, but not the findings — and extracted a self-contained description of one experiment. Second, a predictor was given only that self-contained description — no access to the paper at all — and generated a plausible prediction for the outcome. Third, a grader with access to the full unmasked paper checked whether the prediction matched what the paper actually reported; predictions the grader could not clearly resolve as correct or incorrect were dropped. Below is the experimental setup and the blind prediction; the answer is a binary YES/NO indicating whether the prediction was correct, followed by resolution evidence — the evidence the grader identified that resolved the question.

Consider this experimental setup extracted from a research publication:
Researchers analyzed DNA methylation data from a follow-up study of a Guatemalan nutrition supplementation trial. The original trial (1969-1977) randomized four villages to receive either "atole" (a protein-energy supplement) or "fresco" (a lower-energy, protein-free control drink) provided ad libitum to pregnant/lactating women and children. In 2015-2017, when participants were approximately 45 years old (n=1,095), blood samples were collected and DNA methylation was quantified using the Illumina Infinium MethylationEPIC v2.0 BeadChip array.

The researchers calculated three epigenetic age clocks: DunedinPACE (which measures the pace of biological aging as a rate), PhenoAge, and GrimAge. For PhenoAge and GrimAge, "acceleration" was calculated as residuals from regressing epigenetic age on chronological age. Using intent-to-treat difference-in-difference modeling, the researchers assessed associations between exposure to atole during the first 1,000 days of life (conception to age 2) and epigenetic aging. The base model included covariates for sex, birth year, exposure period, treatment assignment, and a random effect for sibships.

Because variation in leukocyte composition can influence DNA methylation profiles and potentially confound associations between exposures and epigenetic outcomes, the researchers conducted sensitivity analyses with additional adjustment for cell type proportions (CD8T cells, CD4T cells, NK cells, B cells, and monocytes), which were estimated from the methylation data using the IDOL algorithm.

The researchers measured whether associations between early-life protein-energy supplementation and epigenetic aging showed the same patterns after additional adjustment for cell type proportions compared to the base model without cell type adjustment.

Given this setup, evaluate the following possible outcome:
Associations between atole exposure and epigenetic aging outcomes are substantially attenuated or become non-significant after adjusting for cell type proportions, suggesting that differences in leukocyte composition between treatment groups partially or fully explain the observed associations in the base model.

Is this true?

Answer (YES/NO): YES